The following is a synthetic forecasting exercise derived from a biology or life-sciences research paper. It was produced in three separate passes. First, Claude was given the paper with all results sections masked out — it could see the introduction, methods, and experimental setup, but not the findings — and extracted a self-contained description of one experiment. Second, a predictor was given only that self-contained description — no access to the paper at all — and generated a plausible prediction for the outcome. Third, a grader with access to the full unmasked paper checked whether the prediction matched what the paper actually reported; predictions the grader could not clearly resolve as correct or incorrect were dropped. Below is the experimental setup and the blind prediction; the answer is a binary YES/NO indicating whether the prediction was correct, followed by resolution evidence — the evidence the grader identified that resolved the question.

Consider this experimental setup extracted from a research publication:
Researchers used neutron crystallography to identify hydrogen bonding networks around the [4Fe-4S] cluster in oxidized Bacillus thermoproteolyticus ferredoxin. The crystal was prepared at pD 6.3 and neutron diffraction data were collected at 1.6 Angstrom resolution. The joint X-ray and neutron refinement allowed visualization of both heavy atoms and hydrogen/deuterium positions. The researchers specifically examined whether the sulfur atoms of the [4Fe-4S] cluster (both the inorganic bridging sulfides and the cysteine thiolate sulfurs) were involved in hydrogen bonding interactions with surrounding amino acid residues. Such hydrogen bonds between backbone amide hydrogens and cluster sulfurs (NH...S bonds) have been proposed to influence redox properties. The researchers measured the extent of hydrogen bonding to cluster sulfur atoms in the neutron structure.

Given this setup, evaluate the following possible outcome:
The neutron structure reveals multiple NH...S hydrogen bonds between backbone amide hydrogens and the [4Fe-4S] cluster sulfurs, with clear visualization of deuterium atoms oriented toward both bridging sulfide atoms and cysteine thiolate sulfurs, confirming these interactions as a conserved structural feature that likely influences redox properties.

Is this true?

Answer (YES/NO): YES